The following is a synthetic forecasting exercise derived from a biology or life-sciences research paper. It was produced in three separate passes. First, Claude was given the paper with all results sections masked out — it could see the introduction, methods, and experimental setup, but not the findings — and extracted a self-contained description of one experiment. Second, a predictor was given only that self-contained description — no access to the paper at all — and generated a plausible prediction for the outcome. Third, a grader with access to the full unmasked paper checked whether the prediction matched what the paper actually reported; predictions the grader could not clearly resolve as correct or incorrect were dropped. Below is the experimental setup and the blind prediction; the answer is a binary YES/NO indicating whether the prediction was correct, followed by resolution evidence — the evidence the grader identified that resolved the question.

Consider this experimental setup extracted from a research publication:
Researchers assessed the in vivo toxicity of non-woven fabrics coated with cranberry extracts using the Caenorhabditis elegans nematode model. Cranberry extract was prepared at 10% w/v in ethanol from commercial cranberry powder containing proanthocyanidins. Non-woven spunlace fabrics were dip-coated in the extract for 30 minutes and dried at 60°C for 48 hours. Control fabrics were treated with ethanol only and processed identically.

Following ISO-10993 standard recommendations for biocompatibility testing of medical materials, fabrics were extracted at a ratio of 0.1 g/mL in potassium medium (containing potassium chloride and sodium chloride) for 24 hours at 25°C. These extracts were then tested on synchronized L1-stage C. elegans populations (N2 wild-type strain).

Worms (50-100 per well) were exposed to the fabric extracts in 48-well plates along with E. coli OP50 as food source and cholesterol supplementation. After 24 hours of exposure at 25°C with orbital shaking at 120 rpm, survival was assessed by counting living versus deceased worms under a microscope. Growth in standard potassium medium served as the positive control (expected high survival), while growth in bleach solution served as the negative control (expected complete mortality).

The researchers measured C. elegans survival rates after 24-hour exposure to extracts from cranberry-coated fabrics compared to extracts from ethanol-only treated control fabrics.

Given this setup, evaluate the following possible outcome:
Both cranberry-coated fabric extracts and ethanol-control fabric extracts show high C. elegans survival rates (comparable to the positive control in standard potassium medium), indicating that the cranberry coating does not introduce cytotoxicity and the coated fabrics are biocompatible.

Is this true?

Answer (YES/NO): NO